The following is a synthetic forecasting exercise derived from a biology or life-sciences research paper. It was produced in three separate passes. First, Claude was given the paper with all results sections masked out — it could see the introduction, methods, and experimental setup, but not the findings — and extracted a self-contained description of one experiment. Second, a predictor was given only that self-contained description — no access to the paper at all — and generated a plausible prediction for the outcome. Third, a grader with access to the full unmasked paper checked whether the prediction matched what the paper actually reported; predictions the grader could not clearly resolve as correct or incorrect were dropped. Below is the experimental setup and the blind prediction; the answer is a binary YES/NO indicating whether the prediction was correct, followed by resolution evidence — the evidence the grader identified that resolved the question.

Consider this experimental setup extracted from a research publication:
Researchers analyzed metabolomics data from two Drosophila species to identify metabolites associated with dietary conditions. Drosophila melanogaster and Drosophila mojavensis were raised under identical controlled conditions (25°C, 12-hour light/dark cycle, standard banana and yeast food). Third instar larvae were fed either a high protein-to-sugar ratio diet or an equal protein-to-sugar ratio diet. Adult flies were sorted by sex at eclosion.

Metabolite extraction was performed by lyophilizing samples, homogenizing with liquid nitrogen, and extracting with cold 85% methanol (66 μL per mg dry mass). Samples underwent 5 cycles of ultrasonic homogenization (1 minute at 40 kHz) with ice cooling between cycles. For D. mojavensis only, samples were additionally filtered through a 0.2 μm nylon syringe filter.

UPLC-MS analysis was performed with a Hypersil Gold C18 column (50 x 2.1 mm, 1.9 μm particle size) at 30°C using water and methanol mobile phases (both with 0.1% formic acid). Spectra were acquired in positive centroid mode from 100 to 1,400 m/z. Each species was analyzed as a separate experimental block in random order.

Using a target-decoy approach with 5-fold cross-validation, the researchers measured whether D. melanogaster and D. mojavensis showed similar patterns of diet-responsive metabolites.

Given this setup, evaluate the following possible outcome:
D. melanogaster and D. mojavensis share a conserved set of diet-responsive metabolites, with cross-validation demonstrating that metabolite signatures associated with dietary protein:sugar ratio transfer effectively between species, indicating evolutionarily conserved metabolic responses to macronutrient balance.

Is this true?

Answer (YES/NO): NO